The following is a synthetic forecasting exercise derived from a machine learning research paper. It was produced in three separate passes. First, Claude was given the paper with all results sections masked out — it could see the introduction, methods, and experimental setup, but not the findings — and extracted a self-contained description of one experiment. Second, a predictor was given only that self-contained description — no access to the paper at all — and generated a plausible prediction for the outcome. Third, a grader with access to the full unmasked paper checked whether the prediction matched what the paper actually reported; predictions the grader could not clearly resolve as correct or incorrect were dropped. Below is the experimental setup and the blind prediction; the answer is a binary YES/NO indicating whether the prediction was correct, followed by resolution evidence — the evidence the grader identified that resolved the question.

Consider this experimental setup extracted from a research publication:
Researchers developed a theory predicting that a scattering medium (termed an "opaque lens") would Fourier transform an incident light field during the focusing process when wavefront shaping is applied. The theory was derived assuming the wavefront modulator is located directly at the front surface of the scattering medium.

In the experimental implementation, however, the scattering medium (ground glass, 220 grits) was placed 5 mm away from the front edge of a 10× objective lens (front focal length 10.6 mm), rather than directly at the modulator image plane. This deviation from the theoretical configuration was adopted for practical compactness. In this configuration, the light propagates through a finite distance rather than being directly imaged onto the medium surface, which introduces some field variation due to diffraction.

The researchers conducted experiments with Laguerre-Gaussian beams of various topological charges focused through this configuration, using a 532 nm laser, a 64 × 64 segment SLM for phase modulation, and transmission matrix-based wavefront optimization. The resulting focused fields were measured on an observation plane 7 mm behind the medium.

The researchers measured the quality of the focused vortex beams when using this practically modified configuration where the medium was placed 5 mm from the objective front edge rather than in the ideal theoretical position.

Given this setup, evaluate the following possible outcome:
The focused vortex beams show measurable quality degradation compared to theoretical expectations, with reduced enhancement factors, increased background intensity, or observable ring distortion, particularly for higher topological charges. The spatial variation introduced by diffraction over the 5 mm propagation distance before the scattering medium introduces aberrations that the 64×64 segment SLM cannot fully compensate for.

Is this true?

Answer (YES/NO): NO